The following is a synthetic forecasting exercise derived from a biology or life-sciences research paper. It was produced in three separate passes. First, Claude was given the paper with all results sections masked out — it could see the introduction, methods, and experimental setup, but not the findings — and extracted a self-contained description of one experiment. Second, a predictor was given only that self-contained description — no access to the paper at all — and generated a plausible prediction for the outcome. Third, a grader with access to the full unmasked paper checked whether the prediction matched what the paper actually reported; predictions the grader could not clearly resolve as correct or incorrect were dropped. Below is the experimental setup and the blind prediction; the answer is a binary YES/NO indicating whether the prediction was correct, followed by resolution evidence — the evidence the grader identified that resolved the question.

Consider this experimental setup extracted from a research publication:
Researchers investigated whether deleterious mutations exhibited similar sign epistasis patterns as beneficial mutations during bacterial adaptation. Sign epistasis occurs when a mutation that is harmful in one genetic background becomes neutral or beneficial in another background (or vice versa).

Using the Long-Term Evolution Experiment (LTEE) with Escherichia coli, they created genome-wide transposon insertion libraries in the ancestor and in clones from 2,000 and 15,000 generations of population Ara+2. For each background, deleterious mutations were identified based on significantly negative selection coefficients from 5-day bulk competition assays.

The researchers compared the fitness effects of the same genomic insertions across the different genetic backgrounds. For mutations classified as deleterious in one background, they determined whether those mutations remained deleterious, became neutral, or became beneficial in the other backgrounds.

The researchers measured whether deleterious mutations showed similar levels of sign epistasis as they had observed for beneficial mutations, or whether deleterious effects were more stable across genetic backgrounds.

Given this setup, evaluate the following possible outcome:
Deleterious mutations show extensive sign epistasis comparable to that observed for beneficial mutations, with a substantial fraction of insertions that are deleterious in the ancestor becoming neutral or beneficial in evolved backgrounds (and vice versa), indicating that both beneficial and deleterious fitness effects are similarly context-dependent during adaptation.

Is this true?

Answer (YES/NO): NO